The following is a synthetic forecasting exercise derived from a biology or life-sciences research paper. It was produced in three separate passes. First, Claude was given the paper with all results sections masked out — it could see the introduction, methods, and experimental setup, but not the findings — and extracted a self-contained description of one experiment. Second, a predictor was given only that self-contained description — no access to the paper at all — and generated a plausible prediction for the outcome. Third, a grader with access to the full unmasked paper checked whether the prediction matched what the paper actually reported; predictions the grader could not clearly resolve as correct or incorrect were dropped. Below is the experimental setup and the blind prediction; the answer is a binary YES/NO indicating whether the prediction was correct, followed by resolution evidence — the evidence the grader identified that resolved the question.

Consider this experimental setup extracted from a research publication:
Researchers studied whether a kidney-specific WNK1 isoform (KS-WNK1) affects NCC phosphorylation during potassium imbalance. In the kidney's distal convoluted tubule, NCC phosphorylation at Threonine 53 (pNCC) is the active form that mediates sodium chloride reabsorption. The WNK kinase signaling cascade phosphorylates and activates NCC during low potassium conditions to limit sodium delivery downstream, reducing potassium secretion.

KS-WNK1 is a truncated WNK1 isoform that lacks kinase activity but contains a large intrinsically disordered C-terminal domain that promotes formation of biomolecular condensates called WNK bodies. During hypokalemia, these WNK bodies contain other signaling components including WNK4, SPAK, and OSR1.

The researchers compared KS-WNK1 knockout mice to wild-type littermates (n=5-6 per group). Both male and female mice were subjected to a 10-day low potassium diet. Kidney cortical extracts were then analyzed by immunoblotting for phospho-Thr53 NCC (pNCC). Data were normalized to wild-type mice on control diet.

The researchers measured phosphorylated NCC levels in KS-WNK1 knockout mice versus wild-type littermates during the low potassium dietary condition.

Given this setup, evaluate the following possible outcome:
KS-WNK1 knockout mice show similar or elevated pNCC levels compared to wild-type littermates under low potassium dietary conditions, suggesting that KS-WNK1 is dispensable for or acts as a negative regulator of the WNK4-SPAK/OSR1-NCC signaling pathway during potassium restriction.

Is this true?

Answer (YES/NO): NO